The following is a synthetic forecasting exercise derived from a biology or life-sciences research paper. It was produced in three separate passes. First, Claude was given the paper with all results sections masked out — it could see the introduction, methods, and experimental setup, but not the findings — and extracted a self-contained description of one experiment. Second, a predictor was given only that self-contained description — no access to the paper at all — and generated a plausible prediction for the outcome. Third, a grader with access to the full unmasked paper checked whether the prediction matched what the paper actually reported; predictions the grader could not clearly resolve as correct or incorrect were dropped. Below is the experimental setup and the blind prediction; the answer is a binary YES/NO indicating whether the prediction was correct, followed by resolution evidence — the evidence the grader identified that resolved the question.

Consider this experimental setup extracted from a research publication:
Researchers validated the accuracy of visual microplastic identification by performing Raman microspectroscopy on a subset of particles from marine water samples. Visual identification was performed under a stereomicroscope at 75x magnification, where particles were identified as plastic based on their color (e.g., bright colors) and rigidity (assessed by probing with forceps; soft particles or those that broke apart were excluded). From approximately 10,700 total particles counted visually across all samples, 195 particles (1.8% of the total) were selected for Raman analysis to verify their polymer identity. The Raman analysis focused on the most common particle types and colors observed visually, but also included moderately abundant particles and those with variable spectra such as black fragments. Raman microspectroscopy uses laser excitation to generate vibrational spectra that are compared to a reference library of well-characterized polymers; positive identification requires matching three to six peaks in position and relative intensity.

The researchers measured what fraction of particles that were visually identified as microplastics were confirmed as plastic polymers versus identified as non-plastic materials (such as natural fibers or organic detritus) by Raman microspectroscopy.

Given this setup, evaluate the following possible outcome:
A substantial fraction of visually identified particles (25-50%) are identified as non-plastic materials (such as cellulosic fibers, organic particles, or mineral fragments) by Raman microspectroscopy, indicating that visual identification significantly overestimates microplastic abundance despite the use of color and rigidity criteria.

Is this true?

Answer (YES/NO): NO